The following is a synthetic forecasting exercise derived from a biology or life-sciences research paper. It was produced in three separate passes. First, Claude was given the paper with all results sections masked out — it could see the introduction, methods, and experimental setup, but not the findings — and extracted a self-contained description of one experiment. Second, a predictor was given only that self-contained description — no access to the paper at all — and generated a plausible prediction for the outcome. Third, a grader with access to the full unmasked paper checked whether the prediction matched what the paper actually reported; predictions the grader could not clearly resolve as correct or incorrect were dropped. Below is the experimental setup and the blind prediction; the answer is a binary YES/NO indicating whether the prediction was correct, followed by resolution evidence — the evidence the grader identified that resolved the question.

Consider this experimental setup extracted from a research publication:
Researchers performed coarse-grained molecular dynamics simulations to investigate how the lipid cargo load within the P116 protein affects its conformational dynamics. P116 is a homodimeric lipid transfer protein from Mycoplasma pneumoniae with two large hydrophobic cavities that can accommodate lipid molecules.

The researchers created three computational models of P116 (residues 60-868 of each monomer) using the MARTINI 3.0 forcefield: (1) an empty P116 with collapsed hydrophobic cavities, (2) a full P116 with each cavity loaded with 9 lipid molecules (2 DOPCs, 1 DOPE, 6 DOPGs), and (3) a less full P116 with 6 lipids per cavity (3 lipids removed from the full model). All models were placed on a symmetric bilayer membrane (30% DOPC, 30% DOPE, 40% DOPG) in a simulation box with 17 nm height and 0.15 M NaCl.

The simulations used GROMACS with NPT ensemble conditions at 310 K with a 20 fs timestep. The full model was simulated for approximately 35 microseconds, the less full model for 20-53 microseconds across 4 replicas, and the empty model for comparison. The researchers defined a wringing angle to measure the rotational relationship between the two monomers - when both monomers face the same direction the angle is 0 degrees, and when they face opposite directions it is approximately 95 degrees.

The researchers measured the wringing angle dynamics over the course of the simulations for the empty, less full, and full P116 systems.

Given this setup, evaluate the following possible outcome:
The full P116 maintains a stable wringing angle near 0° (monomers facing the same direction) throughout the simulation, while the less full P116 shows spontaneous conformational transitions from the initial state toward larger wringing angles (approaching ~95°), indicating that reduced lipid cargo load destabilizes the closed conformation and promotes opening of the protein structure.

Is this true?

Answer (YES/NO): NO